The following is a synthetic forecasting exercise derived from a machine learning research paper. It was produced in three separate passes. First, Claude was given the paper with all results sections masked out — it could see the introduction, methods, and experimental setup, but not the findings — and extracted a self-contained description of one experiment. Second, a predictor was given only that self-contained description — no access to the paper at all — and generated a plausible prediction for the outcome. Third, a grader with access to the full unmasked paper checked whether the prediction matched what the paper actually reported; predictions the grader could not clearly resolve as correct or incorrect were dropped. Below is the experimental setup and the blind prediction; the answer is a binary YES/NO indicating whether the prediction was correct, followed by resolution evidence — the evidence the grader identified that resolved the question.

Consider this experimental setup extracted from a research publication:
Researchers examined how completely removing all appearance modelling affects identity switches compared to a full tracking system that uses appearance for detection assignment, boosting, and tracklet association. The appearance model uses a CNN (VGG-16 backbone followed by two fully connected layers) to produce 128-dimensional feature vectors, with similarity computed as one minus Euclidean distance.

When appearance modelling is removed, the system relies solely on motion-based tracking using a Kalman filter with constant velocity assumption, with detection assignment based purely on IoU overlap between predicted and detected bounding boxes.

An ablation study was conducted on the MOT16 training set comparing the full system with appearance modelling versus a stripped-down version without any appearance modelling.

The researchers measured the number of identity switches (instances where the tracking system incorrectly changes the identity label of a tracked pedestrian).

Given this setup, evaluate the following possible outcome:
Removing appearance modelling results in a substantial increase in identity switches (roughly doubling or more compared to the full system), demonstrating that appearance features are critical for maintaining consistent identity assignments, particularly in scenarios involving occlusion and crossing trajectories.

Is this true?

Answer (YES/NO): NO